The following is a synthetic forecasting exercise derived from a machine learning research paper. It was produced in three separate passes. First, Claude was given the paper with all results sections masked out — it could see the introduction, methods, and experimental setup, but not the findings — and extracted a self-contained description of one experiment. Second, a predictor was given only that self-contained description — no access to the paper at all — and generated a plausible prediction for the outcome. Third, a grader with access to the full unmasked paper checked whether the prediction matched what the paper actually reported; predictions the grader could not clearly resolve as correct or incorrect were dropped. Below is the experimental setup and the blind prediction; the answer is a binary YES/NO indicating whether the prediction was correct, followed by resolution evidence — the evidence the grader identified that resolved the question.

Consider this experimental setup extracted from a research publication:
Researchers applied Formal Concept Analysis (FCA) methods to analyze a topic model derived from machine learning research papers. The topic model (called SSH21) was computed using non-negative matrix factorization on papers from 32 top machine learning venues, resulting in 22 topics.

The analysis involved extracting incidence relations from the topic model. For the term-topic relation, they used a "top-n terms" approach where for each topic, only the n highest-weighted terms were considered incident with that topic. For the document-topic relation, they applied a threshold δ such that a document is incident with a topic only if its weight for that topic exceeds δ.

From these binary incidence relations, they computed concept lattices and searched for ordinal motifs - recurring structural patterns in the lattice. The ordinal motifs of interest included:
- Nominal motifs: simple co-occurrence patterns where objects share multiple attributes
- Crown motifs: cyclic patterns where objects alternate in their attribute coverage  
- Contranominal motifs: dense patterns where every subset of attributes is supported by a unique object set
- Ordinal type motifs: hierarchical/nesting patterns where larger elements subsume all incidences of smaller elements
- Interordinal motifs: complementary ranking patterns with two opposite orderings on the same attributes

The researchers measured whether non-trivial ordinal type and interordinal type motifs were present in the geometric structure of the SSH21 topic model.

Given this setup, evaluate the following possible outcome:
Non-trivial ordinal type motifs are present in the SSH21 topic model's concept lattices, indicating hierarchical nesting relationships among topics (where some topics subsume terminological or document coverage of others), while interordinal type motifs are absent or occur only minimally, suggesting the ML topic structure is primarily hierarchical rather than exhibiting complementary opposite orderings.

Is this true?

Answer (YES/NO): NO